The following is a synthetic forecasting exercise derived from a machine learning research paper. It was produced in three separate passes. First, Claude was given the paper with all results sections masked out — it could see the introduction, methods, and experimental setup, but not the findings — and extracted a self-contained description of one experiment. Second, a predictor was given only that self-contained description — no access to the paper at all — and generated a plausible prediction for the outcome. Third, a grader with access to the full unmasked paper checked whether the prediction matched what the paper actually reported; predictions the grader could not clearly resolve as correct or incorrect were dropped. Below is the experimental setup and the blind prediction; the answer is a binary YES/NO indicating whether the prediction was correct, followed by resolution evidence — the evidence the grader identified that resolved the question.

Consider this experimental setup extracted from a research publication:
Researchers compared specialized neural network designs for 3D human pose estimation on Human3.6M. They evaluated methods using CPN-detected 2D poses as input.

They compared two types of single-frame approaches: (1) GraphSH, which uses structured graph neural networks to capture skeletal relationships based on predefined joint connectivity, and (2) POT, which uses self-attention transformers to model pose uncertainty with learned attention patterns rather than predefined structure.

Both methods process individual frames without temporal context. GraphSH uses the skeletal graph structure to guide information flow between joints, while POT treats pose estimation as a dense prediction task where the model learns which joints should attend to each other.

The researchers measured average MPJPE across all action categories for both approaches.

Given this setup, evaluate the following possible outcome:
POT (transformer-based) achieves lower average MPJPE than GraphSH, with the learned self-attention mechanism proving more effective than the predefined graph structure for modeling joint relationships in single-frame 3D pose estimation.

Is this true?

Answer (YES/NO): YES